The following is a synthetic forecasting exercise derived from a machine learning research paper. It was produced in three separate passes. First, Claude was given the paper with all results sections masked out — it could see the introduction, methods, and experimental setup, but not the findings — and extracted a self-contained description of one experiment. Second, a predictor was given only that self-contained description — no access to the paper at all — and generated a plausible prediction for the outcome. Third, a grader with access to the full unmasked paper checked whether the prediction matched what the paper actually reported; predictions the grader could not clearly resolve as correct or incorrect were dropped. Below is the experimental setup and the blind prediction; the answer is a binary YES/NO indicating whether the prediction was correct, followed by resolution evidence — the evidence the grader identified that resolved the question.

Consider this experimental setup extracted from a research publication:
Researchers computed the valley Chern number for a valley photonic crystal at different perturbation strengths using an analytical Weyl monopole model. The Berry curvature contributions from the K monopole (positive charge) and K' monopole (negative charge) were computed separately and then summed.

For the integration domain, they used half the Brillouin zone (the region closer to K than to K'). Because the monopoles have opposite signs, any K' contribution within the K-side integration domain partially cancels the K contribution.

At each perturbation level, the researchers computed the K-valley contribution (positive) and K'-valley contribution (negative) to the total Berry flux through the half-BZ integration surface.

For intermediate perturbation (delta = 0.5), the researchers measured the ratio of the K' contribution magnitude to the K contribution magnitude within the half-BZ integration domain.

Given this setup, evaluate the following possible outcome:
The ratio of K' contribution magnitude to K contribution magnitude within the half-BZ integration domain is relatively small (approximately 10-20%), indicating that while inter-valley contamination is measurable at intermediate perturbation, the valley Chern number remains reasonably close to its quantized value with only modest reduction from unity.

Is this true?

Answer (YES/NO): NO